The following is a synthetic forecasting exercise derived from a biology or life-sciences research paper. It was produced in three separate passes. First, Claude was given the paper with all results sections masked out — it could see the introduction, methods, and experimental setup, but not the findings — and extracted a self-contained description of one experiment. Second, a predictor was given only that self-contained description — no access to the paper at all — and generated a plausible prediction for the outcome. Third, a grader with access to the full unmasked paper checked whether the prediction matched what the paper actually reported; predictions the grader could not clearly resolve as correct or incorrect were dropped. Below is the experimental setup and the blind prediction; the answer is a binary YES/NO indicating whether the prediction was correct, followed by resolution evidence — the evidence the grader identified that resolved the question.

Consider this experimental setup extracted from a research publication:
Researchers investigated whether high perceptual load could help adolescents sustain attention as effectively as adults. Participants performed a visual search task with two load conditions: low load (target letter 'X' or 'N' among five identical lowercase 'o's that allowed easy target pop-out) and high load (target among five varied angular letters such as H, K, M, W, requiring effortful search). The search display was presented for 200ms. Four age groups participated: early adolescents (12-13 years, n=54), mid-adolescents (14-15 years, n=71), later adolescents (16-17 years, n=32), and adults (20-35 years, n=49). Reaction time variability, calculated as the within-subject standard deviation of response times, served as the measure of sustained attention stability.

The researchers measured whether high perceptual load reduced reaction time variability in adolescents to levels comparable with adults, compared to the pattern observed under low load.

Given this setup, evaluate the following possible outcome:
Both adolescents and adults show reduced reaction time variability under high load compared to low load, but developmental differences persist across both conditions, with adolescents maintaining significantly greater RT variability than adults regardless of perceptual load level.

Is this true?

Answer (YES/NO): NO